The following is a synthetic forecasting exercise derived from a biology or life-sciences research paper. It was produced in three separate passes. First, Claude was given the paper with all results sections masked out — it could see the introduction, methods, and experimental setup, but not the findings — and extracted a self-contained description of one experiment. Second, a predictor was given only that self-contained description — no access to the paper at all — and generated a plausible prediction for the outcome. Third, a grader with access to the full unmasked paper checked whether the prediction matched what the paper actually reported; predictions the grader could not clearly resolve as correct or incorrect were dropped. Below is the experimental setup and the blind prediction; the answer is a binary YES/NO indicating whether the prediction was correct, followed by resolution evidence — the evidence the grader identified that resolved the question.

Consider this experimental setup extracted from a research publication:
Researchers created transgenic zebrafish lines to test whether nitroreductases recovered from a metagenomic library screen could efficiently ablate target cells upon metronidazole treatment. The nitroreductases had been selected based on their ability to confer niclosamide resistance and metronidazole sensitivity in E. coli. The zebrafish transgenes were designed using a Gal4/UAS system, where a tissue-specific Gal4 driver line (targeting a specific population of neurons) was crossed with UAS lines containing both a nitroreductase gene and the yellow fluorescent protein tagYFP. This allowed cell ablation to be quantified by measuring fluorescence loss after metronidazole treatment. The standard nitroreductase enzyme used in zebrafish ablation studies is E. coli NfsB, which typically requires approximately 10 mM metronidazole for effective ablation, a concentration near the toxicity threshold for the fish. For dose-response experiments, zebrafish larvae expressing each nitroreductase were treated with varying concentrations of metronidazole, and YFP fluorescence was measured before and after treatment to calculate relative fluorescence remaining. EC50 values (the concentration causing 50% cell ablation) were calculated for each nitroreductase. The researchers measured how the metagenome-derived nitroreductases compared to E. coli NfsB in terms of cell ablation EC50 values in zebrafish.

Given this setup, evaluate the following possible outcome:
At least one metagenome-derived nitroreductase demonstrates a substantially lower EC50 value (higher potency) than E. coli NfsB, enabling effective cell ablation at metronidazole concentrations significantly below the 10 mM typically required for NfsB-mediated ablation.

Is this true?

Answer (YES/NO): YES